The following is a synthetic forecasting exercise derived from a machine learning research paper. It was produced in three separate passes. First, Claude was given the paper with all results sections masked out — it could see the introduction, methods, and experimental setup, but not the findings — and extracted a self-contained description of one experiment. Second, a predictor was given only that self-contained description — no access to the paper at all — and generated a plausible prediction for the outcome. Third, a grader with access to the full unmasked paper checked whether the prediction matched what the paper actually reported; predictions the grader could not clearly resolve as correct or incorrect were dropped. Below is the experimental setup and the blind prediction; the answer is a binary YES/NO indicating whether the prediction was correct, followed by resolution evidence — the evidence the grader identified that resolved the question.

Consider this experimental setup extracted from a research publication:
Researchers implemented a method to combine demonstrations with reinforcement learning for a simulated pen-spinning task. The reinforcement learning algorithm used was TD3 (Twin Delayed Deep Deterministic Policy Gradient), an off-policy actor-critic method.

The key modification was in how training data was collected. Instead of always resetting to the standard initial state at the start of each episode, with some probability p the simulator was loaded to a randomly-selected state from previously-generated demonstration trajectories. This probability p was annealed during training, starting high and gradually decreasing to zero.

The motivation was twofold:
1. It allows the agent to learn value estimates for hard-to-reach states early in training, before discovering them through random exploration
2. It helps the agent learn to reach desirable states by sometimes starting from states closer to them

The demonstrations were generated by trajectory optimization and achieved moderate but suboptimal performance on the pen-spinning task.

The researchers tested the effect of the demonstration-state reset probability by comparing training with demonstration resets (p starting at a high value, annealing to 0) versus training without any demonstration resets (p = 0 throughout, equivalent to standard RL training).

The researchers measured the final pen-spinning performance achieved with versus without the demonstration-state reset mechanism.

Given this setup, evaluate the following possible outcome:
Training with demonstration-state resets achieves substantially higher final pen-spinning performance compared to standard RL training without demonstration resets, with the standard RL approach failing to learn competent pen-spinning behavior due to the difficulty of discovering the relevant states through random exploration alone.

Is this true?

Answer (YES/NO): YES